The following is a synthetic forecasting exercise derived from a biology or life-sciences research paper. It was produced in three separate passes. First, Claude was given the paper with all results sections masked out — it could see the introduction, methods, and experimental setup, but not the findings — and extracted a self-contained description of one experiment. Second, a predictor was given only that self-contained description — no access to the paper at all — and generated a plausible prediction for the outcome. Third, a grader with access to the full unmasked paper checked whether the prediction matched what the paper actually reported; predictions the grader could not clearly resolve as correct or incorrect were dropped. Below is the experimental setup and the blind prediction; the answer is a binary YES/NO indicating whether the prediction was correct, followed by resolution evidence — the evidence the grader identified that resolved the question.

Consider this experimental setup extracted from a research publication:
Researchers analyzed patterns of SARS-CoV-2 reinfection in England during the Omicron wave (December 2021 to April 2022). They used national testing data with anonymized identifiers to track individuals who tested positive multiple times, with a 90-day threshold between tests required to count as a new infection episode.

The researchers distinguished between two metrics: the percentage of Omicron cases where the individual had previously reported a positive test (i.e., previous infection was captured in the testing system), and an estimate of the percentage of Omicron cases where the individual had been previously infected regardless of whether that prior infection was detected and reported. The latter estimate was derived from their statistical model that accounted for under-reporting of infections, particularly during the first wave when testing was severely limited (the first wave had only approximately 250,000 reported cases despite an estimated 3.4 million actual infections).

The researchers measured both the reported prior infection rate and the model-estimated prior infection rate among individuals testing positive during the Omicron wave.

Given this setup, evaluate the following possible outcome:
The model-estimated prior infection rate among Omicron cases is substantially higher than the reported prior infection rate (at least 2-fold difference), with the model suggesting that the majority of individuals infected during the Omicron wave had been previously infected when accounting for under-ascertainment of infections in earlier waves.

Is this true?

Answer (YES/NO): NO